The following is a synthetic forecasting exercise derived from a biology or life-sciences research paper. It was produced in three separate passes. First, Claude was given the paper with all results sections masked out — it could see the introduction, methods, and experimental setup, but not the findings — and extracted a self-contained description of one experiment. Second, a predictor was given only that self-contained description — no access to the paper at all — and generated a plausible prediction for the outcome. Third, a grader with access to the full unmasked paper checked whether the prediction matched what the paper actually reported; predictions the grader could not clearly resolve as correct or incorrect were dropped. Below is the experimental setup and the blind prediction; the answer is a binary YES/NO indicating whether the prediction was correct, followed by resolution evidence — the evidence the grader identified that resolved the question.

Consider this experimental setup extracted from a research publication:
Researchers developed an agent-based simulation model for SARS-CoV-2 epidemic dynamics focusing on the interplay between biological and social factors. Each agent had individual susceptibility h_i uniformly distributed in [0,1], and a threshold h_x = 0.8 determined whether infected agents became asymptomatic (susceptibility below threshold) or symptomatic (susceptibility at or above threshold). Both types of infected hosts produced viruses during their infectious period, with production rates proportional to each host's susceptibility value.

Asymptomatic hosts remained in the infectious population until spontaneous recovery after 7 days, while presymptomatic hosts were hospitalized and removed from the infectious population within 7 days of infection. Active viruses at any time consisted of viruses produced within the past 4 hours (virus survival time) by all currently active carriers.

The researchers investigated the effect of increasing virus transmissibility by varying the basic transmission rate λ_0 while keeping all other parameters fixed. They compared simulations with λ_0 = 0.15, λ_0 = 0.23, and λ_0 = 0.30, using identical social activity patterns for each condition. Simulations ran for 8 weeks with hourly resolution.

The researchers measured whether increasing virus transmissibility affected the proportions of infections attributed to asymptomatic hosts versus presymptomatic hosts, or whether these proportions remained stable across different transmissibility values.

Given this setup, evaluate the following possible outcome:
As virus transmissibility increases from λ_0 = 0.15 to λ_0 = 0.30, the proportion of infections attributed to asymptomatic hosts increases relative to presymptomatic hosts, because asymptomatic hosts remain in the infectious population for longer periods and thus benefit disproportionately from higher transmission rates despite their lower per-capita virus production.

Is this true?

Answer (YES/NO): YES